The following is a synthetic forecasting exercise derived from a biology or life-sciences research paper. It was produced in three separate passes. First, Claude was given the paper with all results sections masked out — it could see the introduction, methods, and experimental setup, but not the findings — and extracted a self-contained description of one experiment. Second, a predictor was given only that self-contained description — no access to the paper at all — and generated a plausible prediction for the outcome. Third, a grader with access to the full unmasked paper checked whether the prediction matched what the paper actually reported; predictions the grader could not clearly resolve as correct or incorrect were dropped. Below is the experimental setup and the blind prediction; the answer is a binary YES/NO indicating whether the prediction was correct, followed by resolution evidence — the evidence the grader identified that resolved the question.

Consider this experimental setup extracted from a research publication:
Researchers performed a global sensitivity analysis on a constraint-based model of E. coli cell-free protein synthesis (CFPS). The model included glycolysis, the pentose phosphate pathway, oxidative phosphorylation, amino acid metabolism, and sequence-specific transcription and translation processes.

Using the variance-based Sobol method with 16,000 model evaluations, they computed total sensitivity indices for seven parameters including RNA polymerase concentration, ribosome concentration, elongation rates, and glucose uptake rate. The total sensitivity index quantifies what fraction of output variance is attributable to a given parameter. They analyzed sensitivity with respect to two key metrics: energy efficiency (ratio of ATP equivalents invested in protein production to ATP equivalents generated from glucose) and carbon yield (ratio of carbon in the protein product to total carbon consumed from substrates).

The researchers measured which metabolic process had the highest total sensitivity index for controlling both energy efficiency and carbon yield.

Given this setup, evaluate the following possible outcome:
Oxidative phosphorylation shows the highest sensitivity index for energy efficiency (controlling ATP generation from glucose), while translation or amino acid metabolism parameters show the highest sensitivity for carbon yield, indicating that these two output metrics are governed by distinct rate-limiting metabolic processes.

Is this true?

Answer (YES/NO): NO